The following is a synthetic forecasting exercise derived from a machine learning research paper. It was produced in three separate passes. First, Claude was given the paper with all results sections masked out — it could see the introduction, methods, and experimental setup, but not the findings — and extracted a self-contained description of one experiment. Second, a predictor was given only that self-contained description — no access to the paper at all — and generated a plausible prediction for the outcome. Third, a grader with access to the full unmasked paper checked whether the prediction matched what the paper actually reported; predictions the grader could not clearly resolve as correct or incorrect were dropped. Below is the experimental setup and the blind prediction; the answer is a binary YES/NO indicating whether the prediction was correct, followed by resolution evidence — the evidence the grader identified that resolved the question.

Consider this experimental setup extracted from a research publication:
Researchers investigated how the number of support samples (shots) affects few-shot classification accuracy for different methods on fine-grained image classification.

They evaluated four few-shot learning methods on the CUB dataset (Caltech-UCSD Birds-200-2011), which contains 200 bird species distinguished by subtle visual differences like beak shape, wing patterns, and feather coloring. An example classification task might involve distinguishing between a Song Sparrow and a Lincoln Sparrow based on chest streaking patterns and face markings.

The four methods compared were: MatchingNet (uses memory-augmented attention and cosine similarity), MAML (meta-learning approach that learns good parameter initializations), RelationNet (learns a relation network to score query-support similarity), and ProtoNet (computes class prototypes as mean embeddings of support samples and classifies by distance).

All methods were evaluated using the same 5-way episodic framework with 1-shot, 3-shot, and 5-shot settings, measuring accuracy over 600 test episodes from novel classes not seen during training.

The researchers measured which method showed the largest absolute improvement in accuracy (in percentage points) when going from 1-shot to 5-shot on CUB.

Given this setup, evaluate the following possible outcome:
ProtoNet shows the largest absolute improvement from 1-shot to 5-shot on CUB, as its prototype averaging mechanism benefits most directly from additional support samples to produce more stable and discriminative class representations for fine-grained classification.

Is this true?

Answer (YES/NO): YES